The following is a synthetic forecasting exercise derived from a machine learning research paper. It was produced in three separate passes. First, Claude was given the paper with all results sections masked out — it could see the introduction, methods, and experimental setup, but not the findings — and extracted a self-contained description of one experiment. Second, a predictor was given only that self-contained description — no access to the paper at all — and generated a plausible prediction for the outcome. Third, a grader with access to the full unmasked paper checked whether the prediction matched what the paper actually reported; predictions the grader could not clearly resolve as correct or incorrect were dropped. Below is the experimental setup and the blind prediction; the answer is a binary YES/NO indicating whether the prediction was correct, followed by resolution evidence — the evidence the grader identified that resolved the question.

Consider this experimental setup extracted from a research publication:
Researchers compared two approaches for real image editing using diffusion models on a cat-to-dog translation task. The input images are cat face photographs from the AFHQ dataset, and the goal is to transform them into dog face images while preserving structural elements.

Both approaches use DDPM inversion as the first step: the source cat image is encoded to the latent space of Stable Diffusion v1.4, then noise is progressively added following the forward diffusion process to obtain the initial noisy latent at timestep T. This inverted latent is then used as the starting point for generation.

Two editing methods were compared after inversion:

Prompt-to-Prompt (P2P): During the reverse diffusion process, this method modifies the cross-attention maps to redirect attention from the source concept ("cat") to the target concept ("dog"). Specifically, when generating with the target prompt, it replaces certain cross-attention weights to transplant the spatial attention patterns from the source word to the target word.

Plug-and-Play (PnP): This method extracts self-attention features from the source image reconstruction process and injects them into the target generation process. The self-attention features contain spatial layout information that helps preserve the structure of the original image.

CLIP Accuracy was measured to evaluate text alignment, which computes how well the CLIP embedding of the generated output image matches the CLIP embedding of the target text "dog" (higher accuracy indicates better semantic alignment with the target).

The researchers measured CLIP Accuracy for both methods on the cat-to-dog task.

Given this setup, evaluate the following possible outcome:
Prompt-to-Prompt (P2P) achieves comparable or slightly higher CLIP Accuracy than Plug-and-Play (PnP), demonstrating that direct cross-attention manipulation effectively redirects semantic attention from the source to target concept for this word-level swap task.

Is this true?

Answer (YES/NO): NO